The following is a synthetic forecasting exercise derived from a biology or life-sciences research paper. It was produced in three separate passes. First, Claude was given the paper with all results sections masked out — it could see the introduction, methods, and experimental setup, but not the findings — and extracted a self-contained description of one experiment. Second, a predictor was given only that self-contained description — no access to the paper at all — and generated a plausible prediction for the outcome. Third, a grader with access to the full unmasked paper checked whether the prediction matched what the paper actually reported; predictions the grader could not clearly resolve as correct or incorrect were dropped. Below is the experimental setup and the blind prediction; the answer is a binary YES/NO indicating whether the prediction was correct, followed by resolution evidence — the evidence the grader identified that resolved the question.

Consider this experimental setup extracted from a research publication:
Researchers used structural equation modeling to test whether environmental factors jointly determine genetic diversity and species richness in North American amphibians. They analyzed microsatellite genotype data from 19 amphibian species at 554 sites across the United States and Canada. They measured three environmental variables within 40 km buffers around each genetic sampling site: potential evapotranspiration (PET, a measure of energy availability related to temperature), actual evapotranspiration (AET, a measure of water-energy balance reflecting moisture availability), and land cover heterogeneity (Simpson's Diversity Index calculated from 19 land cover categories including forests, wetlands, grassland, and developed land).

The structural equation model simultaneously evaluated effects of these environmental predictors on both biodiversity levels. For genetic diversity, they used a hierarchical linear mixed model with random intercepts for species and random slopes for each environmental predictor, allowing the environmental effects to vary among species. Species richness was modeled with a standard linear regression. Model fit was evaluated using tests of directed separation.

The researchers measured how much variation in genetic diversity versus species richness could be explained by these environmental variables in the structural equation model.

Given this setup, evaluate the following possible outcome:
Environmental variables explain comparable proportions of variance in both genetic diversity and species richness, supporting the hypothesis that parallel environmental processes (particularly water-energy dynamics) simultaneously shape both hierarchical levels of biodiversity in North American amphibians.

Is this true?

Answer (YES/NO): NO